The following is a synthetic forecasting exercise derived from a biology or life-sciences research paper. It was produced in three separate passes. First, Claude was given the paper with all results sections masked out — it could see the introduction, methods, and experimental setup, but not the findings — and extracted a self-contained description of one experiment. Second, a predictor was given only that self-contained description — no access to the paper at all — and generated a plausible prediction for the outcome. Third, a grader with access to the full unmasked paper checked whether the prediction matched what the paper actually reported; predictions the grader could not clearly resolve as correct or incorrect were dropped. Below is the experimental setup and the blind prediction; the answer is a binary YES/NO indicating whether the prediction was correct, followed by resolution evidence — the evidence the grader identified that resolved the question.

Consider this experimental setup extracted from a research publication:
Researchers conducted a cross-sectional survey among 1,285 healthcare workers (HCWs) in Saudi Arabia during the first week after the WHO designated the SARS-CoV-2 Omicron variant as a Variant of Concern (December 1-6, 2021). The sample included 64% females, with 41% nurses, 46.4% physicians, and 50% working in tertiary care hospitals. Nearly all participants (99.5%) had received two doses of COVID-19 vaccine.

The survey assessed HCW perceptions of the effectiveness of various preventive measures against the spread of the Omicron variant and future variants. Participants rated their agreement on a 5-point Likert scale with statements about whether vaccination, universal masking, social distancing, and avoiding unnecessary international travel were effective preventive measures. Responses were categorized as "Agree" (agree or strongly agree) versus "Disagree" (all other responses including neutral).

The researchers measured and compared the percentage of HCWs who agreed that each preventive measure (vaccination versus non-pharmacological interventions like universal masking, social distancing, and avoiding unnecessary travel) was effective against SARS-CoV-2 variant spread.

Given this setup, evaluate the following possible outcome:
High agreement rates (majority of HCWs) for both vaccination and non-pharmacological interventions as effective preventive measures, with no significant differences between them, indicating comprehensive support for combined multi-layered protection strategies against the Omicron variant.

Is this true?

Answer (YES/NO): NO